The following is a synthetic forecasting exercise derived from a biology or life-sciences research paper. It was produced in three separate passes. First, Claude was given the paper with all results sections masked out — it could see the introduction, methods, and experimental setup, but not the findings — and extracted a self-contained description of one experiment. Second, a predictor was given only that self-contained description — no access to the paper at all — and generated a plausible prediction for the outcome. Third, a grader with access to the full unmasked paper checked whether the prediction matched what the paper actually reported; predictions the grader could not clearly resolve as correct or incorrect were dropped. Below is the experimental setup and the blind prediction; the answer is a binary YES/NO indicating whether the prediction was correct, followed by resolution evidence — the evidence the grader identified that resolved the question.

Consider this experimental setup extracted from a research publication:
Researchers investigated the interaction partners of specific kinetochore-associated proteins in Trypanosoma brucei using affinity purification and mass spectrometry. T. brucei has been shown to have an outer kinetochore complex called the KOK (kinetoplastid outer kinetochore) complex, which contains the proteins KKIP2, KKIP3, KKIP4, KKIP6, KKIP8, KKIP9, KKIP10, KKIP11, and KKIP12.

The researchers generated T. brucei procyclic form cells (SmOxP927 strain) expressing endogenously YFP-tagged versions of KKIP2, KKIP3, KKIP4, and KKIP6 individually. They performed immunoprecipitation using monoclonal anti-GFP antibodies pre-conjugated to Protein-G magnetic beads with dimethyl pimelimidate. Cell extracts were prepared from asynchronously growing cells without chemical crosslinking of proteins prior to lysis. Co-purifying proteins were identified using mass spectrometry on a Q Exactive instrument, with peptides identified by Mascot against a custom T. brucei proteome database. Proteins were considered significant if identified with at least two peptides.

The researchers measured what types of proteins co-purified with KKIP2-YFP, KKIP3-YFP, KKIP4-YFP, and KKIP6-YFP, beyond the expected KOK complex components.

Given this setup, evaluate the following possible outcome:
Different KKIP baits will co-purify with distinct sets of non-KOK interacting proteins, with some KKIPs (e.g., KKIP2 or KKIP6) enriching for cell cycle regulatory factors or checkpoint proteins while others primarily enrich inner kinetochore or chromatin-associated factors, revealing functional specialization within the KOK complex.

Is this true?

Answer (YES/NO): NO